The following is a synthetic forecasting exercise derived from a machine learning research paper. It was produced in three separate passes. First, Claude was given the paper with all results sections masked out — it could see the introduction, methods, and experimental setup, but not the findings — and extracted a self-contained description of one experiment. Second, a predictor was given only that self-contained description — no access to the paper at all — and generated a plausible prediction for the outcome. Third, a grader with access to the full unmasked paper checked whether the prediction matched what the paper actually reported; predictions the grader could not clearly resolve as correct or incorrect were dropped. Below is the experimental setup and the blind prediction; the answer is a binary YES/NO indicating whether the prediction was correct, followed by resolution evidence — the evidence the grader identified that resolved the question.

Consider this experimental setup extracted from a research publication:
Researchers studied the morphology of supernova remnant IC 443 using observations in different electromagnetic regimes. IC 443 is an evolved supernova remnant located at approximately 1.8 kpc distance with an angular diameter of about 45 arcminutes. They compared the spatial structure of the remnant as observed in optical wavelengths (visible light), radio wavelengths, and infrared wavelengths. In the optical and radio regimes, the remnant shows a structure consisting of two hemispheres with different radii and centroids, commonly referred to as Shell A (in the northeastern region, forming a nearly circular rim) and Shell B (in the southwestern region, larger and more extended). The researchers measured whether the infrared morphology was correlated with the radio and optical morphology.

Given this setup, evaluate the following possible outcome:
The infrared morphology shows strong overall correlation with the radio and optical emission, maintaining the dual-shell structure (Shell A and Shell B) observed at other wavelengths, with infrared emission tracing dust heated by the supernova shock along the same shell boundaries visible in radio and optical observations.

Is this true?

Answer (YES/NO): NO